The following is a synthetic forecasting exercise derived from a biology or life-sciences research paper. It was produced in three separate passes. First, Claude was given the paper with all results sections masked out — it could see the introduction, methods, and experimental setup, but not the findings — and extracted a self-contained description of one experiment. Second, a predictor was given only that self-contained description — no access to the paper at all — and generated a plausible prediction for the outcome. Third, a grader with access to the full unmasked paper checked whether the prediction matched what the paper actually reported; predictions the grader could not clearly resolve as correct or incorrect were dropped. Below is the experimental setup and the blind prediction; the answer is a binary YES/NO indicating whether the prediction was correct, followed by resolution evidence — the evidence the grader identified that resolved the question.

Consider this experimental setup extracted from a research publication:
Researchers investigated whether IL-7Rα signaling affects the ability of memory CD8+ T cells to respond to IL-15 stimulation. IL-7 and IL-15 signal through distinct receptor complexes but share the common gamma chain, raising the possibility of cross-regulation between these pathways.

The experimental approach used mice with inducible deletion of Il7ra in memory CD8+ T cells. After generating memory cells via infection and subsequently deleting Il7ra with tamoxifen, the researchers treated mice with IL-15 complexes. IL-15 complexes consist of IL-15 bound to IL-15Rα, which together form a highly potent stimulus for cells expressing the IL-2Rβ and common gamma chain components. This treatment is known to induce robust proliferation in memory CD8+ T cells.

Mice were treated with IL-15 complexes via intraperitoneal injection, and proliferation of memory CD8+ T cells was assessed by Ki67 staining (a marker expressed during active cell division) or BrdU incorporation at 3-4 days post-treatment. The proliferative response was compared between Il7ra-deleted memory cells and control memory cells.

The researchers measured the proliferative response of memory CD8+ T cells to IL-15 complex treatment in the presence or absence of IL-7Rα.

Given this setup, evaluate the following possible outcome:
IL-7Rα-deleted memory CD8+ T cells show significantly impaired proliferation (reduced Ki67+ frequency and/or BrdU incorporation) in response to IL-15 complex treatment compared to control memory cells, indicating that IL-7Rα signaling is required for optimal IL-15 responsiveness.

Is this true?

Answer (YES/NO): NO